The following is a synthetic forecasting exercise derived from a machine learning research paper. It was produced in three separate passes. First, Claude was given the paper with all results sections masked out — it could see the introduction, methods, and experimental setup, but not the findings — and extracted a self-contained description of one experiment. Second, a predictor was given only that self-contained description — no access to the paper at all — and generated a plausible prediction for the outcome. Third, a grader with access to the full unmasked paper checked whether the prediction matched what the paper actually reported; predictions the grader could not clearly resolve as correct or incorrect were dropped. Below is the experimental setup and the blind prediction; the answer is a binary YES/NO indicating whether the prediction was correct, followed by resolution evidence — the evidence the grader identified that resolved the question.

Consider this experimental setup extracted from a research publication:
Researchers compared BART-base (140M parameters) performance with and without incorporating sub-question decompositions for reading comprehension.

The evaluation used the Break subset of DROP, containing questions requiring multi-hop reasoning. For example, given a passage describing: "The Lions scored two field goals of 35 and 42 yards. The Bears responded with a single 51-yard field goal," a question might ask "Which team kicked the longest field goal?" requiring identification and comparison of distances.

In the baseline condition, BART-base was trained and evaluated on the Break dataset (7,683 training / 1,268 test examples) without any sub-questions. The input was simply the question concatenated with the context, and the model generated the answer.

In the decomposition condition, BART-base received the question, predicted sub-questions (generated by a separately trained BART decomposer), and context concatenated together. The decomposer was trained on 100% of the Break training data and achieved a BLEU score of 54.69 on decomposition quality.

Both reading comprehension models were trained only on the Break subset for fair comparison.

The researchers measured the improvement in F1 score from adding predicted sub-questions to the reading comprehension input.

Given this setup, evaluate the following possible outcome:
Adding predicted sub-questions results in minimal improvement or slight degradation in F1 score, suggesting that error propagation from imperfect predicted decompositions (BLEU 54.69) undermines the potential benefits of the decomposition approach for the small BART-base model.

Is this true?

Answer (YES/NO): YES